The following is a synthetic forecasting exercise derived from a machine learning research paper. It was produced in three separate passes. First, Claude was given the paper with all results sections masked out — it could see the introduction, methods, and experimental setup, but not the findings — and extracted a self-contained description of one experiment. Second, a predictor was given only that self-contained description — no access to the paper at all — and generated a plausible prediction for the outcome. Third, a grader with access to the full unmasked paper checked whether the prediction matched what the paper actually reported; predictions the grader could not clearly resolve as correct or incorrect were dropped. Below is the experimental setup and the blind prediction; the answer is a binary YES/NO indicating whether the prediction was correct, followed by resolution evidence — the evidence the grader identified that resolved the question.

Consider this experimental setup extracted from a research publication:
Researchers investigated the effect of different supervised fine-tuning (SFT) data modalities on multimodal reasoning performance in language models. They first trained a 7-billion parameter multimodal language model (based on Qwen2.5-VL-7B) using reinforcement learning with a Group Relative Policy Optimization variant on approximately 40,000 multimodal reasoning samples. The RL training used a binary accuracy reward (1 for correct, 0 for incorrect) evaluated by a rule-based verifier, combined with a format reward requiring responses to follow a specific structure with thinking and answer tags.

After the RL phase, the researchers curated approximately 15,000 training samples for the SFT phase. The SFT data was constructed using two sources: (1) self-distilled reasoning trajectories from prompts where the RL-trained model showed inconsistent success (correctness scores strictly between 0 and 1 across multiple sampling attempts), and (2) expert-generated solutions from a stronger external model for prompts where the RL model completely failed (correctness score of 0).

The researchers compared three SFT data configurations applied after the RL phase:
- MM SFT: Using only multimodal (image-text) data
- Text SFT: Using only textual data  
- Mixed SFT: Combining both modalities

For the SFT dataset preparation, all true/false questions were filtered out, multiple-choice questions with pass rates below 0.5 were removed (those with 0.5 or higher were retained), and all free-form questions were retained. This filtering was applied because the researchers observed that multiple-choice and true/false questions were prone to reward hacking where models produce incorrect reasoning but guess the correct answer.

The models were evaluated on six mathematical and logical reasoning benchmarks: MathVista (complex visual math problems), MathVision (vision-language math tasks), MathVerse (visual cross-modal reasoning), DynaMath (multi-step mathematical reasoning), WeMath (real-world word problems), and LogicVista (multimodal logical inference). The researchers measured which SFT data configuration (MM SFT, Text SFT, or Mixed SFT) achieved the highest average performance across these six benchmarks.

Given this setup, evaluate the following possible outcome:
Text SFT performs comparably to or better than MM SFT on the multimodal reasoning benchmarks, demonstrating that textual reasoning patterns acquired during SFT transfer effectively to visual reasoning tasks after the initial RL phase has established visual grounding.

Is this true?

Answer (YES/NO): NO